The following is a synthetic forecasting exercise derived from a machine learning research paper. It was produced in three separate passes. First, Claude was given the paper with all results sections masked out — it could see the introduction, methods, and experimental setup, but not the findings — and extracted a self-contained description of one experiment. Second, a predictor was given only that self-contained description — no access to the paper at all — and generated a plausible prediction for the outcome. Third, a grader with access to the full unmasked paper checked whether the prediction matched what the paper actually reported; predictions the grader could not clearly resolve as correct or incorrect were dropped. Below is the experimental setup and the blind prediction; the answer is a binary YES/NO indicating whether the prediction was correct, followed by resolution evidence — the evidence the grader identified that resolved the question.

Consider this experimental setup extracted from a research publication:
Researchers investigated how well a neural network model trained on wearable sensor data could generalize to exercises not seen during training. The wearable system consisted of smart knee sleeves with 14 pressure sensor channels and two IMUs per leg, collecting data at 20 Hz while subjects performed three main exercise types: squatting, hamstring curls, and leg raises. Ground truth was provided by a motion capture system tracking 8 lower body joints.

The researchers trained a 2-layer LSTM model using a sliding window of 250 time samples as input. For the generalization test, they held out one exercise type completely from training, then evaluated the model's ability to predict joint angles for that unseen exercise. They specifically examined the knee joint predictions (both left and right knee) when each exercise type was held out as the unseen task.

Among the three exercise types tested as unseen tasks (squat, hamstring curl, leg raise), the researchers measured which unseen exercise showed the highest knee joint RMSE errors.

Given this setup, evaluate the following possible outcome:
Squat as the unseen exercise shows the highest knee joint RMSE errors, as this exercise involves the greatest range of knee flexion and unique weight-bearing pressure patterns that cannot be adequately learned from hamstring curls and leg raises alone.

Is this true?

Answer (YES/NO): NO